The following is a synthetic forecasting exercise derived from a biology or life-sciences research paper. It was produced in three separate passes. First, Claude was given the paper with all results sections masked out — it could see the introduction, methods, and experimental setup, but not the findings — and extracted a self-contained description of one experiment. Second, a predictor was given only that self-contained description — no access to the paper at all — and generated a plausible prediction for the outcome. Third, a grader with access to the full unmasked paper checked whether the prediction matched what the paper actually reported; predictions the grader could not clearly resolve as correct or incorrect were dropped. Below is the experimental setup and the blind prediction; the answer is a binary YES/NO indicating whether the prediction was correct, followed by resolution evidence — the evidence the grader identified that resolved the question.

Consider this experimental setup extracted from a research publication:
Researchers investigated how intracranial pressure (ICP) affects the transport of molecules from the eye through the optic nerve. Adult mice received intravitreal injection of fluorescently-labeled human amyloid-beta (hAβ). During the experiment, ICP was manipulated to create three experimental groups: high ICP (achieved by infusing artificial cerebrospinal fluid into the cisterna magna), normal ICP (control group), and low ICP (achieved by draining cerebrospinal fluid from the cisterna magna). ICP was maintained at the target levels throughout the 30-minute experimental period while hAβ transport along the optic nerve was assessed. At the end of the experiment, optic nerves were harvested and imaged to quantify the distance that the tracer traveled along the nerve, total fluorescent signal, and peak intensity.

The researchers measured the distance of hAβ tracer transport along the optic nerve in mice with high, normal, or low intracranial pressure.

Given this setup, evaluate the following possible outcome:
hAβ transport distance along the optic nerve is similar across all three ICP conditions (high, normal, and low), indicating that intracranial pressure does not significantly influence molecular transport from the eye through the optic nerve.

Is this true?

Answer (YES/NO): NO